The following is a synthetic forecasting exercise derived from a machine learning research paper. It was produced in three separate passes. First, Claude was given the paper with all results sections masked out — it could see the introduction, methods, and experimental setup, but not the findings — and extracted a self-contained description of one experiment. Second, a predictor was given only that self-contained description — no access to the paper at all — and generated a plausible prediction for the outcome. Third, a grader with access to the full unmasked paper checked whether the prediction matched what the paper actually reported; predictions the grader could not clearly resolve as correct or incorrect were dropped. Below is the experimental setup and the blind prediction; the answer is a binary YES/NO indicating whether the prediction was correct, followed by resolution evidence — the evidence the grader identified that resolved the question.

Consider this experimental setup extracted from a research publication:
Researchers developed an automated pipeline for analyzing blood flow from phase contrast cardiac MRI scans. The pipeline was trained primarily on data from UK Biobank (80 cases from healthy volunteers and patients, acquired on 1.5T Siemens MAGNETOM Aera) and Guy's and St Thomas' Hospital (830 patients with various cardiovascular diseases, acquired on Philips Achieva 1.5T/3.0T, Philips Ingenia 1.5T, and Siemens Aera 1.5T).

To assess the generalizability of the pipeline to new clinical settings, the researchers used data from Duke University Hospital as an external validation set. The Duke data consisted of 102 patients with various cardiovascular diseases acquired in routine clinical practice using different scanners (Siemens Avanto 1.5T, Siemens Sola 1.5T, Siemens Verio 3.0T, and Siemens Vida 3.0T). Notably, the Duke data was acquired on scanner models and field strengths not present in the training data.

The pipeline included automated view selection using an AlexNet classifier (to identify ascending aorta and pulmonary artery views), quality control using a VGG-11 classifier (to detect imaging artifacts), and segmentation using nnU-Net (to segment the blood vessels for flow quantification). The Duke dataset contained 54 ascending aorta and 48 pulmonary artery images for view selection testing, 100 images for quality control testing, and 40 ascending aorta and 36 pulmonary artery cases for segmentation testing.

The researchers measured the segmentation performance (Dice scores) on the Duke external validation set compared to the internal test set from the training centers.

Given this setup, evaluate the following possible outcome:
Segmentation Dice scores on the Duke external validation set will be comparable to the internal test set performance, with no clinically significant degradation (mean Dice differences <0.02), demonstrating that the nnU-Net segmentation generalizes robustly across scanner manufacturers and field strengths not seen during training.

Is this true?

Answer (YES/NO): NO